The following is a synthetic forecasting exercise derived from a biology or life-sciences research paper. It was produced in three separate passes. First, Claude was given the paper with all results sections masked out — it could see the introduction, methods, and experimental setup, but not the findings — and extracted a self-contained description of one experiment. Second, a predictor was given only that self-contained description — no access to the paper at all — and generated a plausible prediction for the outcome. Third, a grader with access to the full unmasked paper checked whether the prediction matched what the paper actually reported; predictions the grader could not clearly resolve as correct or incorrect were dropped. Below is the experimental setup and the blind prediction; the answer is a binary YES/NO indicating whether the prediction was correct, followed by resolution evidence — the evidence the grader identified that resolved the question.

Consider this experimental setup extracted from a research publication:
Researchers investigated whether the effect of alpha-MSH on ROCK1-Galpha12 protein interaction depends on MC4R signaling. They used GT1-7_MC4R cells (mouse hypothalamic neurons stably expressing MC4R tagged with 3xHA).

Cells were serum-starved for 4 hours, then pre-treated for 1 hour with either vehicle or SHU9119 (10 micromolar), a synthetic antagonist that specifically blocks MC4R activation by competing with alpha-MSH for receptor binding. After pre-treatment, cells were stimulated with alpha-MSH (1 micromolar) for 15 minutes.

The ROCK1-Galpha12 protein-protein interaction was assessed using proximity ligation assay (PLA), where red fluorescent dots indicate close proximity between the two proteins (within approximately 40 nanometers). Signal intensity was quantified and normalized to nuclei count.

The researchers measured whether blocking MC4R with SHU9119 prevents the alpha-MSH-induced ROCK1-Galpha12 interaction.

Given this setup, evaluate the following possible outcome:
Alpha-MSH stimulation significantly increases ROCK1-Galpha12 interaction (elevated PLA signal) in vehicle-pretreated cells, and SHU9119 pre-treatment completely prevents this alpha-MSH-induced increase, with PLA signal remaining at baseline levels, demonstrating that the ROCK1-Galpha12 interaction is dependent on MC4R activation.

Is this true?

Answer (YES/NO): YES